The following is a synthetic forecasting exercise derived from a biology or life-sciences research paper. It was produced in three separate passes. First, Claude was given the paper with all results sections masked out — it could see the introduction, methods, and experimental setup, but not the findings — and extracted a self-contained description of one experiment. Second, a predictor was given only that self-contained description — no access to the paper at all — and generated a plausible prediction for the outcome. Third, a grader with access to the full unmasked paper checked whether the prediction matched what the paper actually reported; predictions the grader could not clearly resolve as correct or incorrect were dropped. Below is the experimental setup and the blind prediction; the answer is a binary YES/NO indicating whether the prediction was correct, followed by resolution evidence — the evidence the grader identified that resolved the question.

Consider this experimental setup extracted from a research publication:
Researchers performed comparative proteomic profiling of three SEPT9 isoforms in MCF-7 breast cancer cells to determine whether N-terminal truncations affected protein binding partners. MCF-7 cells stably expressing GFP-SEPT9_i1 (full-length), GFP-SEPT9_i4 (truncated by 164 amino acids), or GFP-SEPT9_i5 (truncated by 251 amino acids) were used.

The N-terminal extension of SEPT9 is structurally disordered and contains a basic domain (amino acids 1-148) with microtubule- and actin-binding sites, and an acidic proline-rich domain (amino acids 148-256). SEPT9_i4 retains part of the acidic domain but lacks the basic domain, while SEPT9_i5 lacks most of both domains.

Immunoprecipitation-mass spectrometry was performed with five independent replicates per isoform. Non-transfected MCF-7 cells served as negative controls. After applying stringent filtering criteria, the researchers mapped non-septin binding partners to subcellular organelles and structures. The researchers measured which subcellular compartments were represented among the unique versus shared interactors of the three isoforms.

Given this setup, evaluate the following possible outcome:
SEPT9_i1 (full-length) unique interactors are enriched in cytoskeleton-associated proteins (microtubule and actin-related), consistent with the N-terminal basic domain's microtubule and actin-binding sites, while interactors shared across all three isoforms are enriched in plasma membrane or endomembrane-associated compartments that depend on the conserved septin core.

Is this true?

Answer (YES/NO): NO